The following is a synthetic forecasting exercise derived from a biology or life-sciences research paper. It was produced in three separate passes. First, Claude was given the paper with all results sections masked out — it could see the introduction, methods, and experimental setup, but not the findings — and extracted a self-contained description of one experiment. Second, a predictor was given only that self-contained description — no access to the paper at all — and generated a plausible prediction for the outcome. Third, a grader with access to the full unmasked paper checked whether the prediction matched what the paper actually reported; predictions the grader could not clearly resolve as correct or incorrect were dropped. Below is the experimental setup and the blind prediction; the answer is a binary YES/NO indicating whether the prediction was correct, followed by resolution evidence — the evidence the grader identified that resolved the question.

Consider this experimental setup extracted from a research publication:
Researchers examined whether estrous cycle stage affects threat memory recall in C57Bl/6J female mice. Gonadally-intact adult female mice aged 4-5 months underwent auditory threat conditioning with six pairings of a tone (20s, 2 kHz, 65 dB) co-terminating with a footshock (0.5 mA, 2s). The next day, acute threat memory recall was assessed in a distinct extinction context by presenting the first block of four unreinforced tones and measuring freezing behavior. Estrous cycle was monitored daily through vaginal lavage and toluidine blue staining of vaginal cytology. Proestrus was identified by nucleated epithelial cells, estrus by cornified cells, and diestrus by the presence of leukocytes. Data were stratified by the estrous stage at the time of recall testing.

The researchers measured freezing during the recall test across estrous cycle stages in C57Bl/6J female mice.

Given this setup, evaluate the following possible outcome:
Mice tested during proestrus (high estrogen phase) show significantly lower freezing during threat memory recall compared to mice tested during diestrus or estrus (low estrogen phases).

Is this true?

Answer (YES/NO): NO